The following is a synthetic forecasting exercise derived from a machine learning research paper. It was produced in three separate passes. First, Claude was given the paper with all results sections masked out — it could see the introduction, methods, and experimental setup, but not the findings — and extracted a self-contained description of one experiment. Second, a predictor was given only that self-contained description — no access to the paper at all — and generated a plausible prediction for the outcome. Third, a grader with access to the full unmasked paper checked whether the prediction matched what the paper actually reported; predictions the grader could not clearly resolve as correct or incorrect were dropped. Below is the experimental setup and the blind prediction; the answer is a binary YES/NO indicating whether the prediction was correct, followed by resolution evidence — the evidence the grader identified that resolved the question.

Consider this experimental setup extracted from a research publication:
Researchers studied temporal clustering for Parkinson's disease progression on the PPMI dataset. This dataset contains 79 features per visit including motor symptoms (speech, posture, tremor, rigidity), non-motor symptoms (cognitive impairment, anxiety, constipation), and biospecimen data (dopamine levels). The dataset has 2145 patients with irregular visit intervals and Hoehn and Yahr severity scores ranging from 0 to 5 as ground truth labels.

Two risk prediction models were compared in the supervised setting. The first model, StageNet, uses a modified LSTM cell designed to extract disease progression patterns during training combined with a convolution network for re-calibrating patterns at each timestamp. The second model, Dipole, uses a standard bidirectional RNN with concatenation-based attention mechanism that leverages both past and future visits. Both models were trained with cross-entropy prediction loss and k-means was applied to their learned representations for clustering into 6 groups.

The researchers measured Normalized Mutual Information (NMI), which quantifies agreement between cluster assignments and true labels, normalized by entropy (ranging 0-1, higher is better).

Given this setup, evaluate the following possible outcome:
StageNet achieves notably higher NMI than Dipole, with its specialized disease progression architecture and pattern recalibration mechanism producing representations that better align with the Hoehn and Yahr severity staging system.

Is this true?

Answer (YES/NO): NO